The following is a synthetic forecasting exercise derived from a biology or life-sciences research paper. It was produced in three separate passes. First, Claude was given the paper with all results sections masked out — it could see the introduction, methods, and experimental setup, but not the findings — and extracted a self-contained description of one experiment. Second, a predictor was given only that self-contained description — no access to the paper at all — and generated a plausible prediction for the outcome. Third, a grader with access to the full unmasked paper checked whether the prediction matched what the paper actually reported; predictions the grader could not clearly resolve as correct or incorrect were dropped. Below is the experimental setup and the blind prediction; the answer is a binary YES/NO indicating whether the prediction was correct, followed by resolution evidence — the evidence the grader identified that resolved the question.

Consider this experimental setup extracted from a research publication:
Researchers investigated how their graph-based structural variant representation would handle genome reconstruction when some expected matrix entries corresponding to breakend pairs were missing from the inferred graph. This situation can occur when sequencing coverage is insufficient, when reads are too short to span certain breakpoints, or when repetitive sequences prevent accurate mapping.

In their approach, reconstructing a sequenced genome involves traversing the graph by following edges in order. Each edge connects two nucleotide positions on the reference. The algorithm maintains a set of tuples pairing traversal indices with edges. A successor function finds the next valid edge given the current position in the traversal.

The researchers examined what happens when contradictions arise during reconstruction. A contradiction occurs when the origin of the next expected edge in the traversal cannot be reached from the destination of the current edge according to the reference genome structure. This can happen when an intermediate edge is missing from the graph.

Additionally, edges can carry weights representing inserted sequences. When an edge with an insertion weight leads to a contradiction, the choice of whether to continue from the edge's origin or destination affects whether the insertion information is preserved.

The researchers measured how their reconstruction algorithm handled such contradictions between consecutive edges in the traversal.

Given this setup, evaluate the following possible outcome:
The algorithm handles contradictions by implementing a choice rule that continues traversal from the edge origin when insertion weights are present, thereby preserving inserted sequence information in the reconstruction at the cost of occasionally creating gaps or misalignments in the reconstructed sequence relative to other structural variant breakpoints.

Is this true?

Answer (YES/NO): NO